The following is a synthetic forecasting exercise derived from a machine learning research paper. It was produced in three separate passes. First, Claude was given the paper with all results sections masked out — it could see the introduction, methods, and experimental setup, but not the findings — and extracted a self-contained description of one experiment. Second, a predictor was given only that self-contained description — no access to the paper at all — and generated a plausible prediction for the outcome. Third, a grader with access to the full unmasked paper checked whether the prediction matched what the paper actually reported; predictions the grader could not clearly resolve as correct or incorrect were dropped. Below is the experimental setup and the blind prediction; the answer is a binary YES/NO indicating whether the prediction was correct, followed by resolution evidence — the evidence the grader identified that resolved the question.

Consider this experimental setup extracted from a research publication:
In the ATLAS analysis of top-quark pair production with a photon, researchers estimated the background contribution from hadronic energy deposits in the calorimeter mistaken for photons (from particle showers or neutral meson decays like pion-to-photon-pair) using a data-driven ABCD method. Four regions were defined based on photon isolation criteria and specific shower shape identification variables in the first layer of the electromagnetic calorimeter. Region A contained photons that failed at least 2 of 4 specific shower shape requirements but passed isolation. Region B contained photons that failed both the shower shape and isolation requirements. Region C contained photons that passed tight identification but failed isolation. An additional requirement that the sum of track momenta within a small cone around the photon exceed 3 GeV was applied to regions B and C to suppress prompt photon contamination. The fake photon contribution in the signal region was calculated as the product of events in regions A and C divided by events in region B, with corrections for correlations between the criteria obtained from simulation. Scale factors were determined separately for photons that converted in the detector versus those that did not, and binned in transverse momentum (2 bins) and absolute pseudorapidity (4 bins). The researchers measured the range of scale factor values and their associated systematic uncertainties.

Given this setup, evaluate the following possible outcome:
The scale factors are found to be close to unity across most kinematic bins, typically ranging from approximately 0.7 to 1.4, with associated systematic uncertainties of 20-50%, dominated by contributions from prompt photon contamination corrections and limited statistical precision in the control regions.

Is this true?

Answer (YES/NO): NO